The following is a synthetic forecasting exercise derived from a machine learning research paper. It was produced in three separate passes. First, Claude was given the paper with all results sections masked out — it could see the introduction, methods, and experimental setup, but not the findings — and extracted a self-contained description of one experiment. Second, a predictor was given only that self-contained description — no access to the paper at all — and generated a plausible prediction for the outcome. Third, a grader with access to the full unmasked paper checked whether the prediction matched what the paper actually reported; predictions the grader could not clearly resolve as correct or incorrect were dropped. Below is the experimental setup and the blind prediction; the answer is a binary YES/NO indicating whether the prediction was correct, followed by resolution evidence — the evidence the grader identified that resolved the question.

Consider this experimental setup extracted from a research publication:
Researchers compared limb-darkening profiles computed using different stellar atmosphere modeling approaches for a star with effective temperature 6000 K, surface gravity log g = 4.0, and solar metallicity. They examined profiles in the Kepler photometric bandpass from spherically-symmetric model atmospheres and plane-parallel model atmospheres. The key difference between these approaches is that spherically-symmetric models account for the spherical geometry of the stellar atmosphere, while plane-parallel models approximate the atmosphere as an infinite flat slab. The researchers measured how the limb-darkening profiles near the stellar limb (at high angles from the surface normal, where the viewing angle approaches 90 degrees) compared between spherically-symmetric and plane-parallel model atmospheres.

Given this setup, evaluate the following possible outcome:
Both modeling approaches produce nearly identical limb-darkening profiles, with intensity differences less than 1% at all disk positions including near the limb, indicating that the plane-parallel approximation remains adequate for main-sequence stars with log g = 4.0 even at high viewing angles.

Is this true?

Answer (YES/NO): NO